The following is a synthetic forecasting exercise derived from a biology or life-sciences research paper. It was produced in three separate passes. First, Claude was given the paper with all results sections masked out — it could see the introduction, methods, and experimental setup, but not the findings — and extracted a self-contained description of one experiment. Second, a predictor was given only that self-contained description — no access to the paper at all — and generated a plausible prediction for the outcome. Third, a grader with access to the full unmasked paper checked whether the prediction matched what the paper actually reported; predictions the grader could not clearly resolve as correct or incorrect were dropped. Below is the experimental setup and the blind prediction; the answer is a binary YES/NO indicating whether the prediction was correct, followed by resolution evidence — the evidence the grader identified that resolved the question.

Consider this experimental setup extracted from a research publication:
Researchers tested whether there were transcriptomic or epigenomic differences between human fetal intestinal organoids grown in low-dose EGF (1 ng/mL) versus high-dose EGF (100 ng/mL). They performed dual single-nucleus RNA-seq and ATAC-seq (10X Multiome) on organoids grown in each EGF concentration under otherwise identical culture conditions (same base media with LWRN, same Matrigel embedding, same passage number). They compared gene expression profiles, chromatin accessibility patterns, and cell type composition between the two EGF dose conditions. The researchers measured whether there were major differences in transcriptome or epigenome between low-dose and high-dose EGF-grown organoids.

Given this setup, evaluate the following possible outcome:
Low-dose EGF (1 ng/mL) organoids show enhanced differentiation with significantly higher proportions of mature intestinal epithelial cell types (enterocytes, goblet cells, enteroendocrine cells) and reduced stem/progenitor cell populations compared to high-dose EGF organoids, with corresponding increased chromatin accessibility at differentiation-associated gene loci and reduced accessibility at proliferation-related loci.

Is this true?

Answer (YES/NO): NO